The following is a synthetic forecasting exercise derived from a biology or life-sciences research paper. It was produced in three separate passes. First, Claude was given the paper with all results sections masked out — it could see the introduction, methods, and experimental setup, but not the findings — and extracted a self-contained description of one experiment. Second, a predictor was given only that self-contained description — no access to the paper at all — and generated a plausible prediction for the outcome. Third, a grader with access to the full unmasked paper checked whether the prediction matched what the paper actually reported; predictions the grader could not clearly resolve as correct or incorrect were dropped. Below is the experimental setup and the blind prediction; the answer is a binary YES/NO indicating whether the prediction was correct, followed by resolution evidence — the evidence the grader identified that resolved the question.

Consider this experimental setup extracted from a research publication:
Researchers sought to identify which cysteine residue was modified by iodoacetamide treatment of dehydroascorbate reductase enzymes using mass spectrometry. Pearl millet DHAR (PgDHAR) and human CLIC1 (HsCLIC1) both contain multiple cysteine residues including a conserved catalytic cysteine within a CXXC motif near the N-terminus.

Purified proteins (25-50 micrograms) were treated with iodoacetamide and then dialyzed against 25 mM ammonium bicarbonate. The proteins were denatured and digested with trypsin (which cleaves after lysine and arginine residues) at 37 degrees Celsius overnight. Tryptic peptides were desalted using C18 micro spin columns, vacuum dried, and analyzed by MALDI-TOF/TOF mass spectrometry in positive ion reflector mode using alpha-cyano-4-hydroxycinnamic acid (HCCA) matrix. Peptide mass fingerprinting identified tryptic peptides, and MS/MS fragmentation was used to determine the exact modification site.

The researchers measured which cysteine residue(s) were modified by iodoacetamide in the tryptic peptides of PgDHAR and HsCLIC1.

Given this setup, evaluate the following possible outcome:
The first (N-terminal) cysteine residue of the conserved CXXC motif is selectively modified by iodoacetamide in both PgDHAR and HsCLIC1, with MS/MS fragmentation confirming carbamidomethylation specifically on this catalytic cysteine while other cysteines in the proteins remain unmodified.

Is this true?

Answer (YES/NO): YES